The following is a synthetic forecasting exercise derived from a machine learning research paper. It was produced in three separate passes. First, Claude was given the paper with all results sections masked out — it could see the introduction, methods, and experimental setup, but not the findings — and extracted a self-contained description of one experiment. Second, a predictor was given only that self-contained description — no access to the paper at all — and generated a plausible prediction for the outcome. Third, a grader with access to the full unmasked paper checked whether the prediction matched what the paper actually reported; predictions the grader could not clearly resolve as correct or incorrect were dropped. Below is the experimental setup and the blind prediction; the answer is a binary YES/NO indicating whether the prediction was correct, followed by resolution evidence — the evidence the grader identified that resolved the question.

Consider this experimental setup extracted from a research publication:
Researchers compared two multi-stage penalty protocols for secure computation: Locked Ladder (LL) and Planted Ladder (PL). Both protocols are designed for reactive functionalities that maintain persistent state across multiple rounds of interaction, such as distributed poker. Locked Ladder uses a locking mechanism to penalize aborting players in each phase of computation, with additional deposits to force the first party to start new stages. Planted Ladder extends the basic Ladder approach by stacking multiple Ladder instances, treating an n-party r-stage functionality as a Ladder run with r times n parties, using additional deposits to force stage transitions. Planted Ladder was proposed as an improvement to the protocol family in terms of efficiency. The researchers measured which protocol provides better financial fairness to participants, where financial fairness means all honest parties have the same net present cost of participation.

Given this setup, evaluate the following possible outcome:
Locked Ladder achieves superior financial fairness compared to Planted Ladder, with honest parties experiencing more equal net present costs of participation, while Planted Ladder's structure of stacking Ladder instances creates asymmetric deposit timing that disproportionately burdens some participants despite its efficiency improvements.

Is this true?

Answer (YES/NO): YES